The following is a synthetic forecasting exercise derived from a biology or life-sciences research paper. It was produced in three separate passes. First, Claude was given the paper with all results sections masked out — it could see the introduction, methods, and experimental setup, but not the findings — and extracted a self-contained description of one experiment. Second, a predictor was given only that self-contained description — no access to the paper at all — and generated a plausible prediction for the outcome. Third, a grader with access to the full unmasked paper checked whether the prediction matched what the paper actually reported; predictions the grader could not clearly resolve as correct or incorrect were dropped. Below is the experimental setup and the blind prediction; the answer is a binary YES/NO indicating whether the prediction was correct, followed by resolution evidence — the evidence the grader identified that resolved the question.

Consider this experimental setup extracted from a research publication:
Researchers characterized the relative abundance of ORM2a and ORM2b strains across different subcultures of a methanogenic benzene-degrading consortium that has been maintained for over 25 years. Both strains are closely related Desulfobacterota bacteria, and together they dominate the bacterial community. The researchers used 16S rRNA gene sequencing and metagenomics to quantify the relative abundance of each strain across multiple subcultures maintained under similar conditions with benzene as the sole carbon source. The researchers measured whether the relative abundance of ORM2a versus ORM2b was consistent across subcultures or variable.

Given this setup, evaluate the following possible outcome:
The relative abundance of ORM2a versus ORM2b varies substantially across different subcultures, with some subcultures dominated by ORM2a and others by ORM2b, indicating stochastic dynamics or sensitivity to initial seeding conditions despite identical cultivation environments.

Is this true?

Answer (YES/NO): YES